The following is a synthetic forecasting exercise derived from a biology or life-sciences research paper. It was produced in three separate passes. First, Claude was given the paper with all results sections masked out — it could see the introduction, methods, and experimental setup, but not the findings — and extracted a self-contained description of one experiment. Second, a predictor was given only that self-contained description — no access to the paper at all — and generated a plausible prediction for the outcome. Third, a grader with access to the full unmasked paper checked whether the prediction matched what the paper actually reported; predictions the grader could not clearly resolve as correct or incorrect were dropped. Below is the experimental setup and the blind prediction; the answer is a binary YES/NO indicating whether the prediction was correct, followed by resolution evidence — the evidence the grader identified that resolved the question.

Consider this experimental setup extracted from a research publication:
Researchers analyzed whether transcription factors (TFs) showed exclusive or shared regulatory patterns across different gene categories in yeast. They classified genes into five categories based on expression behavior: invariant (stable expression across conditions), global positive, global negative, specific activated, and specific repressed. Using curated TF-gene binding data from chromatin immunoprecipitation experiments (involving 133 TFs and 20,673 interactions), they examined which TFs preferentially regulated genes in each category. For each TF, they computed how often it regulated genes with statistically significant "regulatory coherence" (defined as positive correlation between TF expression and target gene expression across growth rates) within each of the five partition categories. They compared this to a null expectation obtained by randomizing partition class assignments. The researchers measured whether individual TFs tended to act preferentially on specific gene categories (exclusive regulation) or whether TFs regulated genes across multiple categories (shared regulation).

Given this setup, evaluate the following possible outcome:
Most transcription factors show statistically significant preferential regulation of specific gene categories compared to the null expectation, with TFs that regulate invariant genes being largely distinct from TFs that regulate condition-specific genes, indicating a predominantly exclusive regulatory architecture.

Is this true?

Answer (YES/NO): NO